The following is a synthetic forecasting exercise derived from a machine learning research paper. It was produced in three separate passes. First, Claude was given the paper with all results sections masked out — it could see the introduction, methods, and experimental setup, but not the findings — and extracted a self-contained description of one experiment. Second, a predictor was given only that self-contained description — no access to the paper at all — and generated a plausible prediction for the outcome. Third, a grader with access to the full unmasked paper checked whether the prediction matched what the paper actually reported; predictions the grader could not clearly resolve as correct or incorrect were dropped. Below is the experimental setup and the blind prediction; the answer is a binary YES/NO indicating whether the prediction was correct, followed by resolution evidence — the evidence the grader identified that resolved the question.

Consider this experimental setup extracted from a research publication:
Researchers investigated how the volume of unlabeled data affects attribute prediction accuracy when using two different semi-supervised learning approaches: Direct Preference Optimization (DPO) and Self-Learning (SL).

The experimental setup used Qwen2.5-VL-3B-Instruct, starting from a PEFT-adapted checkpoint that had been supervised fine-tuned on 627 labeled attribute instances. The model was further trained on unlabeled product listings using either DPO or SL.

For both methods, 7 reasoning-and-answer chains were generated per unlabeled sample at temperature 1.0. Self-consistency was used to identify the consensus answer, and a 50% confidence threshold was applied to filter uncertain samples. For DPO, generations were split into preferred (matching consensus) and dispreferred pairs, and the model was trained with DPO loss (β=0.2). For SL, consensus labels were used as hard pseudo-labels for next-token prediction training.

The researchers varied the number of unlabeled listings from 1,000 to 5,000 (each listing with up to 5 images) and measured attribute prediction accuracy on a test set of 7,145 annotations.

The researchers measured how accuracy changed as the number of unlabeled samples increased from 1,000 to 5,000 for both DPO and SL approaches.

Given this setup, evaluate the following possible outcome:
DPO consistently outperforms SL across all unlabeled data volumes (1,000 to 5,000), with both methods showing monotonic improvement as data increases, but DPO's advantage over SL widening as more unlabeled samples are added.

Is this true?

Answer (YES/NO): NO